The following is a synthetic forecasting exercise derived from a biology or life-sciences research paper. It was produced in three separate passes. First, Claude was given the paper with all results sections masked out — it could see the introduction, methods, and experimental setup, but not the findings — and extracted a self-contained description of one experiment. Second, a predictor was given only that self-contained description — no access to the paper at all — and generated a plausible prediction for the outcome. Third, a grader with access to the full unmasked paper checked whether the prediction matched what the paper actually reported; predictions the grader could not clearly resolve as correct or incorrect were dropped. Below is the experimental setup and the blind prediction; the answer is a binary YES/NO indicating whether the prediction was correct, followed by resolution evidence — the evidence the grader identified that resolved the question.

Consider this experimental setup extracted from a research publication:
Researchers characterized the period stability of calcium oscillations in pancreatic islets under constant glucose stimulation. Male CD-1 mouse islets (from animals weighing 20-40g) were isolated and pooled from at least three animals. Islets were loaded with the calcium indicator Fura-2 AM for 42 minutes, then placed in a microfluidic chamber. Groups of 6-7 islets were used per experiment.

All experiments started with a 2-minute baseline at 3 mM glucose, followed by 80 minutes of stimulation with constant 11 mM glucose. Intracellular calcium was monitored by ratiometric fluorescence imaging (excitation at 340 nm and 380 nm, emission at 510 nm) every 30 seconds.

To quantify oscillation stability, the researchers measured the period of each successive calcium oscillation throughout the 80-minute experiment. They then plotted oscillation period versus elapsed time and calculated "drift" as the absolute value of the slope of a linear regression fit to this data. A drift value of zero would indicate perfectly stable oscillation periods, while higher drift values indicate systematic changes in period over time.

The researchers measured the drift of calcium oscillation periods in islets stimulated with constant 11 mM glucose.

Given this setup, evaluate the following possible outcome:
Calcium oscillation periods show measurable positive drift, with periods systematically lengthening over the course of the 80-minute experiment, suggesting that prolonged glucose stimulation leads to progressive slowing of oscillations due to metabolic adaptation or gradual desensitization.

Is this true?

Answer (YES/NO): NO